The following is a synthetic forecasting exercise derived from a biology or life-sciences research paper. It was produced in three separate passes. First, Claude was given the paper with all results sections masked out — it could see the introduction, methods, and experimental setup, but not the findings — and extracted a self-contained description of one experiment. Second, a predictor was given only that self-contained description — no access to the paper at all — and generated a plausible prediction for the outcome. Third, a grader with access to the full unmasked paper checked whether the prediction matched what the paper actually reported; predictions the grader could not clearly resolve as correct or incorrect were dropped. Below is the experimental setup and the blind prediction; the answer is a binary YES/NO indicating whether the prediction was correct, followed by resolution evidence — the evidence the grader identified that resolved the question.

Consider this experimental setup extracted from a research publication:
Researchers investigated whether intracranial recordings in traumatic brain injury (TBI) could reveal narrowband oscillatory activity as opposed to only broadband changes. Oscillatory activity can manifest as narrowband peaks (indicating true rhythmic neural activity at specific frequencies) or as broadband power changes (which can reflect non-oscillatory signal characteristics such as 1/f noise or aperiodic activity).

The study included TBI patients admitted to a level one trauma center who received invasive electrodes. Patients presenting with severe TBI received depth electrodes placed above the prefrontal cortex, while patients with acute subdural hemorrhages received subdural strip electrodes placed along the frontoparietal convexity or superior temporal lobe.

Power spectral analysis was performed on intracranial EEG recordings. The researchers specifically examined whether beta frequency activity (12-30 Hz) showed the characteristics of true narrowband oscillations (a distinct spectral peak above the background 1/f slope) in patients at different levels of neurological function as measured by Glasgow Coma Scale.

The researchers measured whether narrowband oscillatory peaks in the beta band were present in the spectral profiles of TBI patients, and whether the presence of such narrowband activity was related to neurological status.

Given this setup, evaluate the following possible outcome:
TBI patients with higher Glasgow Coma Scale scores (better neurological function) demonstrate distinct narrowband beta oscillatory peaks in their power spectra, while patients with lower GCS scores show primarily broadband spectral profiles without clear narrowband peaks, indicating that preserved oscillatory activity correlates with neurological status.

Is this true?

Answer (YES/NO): YES